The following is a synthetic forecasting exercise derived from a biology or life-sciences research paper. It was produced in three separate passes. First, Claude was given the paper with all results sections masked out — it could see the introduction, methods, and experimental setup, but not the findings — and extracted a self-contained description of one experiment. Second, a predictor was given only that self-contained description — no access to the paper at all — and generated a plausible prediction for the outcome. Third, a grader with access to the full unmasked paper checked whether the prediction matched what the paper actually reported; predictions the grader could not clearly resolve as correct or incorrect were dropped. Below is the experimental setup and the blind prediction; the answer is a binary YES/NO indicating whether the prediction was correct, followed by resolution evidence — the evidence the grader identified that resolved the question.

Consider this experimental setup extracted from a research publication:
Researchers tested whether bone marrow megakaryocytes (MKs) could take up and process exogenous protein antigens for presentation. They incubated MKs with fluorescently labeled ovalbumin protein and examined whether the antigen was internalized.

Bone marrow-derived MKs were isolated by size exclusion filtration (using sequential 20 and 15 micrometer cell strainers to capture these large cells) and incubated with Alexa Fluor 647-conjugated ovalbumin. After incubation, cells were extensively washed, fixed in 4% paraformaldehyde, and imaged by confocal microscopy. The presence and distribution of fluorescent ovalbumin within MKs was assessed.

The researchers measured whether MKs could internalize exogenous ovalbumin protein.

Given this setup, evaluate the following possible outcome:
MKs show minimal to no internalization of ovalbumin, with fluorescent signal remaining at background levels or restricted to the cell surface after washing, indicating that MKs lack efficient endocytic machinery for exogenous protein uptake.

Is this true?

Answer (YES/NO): NO